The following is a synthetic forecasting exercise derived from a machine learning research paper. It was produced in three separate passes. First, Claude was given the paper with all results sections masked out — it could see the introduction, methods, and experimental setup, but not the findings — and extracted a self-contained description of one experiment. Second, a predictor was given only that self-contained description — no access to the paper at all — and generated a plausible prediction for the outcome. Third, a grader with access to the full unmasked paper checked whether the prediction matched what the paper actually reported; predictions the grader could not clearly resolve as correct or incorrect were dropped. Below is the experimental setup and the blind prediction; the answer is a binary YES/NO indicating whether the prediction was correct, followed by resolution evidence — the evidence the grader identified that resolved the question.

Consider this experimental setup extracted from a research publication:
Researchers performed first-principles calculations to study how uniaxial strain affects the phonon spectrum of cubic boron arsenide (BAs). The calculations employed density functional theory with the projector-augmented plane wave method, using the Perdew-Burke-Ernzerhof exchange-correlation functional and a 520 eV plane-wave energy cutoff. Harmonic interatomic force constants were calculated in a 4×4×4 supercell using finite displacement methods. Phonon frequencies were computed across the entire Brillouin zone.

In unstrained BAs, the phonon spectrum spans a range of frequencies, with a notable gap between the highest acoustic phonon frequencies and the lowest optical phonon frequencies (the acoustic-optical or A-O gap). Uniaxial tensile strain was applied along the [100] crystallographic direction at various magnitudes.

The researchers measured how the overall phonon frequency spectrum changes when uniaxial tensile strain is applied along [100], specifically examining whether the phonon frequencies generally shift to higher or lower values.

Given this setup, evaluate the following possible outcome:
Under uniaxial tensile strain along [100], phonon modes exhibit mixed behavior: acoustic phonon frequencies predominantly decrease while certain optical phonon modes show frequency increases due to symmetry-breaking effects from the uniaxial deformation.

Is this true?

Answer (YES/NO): NO